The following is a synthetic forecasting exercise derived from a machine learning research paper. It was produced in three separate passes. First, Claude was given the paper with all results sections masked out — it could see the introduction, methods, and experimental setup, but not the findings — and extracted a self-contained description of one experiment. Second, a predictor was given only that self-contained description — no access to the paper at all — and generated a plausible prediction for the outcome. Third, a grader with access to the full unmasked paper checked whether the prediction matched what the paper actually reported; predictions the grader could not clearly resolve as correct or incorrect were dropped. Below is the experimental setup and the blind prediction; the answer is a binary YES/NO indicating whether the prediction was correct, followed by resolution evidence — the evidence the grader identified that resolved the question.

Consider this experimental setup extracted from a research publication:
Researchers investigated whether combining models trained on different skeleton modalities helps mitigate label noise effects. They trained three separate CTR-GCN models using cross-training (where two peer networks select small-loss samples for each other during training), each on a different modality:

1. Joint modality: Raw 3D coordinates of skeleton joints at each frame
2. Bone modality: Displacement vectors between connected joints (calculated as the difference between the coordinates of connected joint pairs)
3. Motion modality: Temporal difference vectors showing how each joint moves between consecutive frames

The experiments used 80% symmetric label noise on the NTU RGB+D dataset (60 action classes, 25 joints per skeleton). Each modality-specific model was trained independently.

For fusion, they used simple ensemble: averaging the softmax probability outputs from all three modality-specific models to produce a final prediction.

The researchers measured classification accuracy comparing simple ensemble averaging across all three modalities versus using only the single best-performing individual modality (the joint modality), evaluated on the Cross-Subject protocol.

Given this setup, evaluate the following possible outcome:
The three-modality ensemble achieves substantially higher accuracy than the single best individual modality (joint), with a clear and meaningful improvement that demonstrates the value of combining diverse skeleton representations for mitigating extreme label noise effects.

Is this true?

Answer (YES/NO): NO